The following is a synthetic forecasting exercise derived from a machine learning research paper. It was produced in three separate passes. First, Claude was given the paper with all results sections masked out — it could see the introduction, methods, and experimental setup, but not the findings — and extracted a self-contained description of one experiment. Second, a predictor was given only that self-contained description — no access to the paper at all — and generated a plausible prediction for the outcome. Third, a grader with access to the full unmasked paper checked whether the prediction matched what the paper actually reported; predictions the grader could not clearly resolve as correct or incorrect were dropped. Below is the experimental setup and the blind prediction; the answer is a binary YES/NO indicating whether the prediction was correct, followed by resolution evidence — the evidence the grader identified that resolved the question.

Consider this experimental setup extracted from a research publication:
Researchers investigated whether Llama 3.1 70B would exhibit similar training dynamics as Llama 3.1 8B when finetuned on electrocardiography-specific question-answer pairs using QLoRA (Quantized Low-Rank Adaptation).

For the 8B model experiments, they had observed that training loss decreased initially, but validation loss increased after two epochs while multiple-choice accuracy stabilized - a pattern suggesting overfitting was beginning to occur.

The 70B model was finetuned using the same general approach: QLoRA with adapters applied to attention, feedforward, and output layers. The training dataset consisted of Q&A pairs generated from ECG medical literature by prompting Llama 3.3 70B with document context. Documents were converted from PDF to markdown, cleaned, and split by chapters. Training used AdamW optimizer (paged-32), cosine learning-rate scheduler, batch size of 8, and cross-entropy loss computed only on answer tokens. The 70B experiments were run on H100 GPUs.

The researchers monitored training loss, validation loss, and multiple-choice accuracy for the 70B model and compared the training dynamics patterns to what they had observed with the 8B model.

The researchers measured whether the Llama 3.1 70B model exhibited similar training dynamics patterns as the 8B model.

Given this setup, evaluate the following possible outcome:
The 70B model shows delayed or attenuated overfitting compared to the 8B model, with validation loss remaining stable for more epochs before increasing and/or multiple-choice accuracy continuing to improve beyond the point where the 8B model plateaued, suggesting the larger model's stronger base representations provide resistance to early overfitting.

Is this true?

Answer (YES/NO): NO